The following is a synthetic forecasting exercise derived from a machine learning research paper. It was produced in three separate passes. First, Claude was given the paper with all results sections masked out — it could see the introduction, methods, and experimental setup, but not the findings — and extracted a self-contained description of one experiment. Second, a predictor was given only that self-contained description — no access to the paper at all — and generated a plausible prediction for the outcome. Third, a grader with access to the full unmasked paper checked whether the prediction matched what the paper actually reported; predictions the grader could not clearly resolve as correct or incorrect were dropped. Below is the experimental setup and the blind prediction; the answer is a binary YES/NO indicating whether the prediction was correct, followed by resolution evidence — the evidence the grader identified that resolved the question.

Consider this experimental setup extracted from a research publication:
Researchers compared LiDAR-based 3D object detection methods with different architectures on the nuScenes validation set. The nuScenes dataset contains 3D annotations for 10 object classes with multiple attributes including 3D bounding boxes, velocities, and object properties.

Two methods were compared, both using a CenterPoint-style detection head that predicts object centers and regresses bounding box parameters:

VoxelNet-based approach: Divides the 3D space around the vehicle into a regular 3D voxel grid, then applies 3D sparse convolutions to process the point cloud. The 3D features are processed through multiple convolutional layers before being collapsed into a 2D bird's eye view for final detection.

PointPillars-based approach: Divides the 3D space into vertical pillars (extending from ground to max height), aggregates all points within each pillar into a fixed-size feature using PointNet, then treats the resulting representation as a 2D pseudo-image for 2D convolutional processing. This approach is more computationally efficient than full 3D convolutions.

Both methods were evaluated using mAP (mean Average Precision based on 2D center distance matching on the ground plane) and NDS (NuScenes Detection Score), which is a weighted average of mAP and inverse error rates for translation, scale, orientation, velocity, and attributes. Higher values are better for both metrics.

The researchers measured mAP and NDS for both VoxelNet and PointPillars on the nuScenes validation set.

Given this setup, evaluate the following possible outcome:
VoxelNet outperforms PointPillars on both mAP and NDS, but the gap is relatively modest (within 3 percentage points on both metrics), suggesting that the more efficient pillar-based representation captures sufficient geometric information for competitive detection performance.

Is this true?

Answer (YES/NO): NO